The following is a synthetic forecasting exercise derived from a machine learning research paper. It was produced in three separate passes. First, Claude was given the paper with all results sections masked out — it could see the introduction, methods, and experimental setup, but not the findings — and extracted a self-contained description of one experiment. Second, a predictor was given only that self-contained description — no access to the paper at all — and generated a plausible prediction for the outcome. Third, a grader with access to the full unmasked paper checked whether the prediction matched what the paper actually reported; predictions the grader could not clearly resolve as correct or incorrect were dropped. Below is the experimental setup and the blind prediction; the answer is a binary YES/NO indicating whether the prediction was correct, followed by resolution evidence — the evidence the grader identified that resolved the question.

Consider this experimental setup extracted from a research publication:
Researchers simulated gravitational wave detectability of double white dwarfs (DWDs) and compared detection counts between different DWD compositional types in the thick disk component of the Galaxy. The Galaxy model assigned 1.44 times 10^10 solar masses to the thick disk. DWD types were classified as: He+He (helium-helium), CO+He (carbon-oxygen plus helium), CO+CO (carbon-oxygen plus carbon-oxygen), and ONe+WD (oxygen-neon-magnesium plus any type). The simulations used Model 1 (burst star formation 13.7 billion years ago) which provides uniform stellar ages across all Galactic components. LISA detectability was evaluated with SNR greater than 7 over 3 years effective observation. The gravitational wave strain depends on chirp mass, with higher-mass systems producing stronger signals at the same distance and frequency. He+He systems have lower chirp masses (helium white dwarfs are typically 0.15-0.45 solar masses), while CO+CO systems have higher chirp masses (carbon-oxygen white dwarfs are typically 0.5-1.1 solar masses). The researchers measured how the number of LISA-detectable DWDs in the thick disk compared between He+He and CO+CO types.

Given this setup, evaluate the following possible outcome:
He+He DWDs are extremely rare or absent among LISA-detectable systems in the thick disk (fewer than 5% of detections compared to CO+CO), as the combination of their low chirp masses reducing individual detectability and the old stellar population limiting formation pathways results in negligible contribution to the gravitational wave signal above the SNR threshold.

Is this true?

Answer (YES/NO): NO